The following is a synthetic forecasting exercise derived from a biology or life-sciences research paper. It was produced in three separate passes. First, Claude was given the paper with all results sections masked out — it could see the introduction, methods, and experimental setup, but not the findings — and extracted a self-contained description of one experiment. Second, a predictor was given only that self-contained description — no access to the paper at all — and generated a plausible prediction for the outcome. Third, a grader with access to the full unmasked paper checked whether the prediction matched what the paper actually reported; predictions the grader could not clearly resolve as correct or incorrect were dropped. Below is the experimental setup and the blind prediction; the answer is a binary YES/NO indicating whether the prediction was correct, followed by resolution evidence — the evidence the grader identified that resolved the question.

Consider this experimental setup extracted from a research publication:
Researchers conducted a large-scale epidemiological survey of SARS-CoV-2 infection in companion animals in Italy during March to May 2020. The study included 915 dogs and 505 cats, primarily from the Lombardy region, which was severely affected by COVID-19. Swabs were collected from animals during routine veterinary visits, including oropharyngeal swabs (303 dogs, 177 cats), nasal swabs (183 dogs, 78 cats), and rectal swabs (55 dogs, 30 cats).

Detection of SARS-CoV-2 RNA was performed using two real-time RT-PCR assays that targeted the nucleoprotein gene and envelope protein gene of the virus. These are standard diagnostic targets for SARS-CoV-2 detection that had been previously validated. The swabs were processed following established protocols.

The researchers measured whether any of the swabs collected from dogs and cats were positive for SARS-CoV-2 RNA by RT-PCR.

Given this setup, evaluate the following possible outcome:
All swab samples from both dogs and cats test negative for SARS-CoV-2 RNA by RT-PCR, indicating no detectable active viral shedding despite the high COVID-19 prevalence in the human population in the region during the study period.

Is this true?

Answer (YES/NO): YES